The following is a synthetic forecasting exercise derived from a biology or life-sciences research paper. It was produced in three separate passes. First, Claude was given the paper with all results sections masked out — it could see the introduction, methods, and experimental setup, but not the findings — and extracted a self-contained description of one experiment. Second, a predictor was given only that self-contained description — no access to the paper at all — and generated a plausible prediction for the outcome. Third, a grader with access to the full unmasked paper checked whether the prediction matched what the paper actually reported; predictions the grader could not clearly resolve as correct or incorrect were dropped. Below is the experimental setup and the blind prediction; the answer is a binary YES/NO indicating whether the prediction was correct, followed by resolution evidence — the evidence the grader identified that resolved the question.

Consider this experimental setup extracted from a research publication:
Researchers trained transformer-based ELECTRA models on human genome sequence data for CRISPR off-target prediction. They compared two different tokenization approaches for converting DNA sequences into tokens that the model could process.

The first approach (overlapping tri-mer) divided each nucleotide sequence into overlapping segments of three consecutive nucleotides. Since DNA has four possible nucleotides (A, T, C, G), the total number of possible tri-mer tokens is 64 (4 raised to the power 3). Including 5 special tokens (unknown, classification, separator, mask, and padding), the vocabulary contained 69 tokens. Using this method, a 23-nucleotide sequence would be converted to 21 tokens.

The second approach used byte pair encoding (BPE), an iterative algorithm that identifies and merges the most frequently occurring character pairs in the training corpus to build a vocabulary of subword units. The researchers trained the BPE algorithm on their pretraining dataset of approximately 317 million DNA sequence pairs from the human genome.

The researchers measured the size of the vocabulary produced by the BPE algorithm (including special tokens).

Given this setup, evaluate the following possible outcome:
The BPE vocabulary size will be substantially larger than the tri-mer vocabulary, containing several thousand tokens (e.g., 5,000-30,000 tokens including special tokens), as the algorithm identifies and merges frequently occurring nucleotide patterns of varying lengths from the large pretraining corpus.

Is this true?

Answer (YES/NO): NO